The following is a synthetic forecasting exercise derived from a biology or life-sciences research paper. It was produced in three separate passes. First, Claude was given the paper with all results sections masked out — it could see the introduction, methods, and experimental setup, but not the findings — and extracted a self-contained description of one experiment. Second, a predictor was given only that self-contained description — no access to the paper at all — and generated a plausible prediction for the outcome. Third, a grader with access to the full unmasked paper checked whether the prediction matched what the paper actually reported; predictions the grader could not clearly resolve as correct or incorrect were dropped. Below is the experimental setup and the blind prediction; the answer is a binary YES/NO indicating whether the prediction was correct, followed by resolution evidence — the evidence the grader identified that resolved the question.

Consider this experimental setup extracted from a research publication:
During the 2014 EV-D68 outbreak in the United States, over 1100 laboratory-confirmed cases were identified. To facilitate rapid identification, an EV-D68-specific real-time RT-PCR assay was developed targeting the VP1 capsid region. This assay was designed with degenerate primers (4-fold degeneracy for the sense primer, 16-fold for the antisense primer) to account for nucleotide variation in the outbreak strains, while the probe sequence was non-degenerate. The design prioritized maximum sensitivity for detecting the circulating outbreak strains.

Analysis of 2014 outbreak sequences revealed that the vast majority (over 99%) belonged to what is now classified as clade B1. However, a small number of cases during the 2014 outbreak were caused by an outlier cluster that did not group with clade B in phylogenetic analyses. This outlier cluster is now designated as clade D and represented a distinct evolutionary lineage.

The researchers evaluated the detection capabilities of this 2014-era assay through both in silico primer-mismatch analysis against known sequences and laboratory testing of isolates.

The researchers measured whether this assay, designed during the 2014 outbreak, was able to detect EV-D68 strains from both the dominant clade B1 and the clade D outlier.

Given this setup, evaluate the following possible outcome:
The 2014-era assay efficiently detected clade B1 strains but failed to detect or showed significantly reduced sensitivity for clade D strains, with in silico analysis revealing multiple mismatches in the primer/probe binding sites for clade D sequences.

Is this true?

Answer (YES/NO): YES